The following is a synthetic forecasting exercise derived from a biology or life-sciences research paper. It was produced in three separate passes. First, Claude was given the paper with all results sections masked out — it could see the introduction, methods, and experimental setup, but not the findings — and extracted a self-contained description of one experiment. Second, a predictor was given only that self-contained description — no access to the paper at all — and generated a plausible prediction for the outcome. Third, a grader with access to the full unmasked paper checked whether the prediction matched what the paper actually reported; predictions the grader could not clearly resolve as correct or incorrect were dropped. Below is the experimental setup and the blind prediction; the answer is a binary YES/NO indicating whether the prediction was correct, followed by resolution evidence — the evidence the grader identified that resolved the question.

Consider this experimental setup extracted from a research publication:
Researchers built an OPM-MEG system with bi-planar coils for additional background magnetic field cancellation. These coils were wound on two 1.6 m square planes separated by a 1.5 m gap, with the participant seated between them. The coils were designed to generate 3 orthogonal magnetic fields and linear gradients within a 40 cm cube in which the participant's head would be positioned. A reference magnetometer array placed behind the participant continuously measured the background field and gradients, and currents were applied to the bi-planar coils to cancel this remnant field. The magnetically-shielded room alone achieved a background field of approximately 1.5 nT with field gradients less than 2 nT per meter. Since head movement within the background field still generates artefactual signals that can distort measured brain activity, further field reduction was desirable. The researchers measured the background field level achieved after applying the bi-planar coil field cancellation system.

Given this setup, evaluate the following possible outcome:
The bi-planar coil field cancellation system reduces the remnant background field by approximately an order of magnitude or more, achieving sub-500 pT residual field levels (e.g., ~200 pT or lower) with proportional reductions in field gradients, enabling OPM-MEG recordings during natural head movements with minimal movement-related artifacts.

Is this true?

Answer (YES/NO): NO